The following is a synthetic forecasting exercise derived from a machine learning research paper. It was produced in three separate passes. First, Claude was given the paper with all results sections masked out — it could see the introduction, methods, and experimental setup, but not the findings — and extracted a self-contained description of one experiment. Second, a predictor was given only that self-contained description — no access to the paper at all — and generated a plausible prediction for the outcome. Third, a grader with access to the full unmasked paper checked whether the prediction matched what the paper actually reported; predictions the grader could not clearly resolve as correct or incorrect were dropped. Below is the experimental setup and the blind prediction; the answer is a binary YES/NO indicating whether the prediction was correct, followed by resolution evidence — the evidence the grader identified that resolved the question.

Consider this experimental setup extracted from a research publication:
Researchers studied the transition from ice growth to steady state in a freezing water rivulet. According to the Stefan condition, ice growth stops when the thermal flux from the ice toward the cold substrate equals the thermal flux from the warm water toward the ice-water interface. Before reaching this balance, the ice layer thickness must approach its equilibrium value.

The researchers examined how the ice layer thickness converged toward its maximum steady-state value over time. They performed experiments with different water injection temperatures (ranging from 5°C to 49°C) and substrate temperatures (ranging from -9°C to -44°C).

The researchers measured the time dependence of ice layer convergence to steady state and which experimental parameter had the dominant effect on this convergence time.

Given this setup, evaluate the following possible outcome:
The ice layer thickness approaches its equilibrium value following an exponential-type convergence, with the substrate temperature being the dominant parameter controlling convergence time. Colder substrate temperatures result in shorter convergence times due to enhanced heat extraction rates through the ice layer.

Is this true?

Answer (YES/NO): NO